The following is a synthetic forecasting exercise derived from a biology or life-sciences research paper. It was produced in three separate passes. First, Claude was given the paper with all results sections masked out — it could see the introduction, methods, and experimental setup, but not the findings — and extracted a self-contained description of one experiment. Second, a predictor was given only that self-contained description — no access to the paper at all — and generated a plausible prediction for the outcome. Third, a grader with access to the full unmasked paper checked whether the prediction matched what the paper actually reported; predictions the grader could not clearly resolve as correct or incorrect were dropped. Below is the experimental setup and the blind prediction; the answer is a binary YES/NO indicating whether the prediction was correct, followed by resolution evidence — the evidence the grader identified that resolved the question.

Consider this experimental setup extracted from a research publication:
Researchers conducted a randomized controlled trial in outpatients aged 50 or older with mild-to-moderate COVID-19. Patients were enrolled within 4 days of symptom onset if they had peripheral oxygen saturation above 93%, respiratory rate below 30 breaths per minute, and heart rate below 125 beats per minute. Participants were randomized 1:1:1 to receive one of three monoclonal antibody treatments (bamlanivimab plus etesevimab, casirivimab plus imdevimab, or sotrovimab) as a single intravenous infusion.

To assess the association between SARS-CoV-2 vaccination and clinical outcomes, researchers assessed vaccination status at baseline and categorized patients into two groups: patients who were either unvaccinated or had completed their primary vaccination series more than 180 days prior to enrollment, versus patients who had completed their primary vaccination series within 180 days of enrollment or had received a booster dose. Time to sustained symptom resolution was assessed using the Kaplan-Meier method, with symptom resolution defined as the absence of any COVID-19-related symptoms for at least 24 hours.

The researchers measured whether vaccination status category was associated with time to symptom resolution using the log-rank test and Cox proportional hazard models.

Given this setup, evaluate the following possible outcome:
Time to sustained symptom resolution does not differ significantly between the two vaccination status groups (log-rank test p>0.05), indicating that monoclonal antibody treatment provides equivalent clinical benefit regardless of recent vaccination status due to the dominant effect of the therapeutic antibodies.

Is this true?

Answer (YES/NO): YES